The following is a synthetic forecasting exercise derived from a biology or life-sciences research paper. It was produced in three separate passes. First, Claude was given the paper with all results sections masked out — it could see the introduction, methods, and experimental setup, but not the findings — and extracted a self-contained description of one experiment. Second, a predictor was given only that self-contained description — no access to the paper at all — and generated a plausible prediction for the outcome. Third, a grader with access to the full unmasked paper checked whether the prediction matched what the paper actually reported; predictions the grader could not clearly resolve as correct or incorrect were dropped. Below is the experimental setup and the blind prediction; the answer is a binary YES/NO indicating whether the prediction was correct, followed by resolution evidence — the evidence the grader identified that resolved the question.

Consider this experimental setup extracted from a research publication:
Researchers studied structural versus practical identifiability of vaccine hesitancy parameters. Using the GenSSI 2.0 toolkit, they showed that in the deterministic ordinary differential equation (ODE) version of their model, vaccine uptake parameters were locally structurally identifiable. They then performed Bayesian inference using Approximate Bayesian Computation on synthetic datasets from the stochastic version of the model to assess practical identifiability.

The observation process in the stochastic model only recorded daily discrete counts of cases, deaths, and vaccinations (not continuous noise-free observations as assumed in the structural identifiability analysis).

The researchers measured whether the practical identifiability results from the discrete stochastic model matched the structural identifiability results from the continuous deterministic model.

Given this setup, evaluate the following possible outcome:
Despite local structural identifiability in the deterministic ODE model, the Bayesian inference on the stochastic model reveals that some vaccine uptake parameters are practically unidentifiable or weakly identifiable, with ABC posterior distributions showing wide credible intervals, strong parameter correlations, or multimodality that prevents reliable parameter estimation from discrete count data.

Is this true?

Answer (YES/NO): YES